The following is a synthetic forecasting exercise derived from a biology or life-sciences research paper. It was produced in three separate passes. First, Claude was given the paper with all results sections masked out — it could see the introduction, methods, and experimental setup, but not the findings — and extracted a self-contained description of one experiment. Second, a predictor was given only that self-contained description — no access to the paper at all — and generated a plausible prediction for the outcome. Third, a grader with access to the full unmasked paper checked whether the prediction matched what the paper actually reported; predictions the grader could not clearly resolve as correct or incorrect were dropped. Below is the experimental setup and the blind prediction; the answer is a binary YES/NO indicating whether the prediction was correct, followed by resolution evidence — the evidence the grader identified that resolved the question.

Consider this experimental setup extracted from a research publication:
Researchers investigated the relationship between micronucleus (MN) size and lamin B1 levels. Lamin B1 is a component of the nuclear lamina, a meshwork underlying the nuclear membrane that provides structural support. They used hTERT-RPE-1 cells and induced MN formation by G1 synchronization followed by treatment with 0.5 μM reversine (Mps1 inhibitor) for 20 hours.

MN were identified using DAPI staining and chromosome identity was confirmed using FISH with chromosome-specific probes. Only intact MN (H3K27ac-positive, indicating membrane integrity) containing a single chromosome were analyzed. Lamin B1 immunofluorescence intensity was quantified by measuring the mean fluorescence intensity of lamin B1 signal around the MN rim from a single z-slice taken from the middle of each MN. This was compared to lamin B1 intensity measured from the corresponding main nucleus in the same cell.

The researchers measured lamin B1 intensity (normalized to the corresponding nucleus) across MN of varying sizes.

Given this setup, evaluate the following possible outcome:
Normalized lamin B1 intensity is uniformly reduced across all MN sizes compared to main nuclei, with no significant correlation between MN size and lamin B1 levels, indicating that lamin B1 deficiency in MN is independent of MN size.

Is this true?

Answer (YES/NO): NO